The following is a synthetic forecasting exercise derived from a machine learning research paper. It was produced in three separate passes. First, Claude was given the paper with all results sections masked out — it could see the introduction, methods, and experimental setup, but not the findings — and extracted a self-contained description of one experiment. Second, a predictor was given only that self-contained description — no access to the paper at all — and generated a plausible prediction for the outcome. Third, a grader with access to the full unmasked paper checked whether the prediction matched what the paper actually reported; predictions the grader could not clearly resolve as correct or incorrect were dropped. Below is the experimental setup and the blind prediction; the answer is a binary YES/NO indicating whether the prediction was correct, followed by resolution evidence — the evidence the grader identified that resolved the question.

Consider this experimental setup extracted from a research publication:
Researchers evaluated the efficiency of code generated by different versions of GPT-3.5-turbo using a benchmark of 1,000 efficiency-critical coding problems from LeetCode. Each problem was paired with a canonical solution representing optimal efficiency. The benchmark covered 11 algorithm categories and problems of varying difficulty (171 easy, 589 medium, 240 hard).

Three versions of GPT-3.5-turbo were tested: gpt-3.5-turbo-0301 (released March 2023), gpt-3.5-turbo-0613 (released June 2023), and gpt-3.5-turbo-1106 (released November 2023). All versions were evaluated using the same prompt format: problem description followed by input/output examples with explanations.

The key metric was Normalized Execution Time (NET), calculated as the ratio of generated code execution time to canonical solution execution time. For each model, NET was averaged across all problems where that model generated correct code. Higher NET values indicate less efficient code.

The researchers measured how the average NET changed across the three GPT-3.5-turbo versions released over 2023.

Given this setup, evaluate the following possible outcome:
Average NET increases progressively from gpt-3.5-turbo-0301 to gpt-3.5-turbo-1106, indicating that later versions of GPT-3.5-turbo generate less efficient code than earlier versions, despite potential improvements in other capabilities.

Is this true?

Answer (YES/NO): YES